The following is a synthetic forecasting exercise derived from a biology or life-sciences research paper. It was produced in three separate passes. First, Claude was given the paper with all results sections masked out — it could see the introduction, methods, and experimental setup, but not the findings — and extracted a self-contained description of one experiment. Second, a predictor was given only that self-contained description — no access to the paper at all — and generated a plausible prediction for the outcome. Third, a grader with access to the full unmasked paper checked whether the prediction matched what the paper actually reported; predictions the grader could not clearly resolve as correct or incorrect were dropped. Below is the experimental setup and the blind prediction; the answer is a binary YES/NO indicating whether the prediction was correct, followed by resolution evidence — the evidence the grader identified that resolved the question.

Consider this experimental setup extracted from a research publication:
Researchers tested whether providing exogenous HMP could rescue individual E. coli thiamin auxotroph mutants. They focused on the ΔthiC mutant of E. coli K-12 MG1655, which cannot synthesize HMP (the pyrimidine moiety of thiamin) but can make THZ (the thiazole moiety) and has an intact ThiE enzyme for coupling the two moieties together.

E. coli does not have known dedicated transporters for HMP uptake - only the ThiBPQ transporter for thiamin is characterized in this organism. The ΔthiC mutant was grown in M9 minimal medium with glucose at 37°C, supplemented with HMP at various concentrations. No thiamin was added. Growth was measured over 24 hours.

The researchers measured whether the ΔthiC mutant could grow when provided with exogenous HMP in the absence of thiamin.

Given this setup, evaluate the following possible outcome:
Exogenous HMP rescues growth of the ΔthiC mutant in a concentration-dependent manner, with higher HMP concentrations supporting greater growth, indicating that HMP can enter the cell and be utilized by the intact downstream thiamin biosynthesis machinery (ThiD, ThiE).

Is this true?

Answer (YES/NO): YES